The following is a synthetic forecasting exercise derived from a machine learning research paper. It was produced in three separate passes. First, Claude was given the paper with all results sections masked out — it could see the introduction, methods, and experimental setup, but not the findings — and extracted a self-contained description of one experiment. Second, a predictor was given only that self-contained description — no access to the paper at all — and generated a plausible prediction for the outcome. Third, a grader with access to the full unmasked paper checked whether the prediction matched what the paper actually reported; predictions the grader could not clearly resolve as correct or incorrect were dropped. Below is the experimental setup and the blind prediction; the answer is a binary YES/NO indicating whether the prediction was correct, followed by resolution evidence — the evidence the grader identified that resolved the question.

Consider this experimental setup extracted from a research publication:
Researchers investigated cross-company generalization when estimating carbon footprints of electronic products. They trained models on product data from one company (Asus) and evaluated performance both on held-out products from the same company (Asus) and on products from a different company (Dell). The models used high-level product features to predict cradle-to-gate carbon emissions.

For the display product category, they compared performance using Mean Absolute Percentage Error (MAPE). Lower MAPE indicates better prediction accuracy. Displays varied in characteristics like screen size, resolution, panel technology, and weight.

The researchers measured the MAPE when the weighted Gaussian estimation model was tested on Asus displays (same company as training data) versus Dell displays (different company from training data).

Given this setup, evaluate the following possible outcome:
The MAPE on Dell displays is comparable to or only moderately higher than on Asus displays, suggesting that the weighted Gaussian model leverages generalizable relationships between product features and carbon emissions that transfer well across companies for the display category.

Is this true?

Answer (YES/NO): NO